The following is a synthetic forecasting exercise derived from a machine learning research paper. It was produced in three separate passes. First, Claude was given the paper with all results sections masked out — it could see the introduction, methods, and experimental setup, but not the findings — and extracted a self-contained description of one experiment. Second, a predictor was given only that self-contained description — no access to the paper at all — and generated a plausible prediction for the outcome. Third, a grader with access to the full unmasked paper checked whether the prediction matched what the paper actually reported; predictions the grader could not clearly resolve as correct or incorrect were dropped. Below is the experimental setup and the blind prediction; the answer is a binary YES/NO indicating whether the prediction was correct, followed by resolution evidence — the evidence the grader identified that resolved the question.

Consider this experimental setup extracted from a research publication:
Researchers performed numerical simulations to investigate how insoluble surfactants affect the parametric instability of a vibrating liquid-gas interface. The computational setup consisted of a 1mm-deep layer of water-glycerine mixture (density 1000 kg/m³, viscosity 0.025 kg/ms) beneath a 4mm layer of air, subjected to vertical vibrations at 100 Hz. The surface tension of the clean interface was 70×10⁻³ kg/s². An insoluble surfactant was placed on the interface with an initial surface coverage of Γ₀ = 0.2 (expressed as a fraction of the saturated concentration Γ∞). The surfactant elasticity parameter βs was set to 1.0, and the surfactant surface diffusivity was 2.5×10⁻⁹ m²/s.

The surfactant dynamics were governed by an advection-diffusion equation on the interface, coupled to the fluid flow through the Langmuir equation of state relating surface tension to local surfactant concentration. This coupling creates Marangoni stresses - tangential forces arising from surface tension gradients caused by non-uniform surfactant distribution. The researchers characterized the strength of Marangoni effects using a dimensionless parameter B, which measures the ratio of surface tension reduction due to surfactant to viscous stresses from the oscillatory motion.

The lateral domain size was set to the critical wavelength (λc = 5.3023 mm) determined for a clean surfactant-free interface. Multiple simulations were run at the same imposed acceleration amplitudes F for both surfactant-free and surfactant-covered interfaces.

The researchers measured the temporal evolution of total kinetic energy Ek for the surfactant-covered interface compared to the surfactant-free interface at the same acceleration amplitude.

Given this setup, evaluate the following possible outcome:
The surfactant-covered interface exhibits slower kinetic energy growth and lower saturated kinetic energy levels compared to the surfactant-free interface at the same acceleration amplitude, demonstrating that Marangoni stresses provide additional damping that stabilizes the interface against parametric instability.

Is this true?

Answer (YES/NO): YES